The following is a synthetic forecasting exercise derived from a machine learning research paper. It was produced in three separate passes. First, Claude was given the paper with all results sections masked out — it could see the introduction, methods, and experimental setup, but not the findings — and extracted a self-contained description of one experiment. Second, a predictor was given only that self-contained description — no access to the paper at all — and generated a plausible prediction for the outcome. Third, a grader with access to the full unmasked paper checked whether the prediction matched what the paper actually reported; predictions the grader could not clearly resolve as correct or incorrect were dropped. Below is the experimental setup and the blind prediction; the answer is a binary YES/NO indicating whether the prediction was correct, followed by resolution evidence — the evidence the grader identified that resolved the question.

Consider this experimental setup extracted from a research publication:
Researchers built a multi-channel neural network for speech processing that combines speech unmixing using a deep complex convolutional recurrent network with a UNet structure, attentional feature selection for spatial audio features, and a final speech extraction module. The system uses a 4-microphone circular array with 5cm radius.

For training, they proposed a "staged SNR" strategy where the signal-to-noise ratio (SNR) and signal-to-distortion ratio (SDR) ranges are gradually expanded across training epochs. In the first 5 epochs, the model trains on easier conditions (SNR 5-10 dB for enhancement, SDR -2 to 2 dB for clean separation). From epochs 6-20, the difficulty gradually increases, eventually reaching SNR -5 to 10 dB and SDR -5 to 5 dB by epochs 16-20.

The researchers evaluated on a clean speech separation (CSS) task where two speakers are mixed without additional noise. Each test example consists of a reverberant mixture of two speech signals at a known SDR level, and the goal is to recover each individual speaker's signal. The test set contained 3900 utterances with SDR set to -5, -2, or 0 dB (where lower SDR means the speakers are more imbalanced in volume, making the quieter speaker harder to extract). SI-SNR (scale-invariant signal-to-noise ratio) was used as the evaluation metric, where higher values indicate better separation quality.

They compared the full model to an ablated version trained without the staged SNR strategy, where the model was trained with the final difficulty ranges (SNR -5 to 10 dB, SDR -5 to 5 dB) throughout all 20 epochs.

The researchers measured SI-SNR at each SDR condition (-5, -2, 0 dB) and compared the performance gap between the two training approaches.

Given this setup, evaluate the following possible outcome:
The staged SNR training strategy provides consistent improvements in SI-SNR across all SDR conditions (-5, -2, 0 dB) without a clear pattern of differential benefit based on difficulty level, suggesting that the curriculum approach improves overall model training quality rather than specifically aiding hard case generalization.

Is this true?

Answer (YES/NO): NO